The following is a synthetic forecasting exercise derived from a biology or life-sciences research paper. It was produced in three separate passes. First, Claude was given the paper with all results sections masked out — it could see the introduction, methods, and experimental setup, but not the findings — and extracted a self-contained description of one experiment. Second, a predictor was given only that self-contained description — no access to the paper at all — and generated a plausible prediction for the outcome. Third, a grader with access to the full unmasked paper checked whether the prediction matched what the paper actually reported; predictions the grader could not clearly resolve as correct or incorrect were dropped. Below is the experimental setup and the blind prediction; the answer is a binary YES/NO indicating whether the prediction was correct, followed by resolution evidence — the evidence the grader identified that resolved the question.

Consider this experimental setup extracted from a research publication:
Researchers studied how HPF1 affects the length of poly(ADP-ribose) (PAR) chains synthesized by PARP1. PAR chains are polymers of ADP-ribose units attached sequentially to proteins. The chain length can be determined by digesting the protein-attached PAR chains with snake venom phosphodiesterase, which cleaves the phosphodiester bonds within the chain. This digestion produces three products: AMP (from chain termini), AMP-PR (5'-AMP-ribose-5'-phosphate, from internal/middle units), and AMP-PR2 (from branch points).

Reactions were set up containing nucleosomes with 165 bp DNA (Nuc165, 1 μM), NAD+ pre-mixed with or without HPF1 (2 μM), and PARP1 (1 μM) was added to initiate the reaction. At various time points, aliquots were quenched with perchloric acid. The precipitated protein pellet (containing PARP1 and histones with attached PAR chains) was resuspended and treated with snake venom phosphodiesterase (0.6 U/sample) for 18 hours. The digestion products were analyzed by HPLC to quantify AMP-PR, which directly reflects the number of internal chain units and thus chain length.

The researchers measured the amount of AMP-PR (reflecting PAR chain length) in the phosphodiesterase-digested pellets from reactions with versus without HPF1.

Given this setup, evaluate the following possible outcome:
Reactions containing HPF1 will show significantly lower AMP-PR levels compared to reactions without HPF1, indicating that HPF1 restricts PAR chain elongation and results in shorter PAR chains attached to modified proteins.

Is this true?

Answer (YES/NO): YES